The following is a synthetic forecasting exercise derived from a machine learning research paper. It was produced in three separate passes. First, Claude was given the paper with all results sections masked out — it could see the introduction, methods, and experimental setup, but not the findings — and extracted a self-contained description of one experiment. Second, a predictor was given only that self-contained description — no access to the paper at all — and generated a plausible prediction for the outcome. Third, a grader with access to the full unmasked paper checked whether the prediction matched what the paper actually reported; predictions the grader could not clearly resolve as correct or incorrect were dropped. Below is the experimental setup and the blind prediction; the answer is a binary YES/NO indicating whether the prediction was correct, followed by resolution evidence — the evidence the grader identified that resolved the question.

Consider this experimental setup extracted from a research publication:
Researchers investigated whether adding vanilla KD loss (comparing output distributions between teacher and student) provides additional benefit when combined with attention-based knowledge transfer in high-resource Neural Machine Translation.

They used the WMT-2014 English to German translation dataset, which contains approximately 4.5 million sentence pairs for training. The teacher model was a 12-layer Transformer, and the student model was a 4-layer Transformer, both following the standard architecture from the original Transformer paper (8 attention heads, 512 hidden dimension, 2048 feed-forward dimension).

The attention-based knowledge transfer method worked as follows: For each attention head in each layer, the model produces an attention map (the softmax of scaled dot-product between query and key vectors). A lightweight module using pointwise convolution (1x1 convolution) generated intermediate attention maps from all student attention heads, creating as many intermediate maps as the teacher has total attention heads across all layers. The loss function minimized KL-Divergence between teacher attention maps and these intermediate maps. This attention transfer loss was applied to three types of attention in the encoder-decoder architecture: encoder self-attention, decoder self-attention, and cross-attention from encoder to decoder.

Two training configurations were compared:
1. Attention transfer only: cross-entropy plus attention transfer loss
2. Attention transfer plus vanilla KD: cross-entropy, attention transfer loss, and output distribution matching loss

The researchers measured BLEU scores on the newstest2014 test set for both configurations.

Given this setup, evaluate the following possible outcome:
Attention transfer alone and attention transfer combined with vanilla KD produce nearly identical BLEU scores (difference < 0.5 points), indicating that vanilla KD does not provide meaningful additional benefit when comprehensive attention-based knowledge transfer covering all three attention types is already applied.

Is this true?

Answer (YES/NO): YES